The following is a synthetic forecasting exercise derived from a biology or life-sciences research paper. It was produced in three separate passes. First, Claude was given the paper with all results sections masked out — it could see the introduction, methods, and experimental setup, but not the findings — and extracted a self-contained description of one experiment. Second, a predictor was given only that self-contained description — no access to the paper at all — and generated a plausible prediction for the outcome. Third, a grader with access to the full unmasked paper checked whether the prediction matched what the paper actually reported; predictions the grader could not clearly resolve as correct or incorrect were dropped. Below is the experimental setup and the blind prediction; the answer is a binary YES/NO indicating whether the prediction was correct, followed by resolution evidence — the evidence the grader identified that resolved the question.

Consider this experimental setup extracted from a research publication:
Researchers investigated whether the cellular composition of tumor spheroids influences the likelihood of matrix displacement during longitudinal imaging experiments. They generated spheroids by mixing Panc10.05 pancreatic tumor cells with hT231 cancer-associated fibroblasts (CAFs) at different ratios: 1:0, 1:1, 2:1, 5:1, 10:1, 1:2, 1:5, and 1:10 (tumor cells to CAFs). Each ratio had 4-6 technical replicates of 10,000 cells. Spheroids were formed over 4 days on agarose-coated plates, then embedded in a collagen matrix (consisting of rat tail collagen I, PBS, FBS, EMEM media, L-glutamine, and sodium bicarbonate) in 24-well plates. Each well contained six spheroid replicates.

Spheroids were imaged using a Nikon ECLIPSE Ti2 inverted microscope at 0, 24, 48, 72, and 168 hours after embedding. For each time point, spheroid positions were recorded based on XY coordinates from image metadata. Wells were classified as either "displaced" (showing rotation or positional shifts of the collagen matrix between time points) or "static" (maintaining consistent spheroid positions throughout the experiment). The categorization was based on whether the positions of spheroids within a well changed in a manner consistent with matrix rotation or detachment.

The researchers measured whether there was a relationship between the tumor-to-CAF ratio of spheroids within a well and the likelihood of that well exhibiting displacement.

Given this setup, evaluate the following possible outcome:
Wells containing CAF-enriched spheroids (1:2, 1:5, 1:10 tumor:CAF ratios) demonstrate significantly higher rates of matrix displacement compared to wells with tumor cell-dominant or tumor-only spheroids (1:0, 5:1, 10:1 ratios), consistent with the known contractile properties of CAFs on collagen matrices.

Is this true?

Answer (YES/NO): NO